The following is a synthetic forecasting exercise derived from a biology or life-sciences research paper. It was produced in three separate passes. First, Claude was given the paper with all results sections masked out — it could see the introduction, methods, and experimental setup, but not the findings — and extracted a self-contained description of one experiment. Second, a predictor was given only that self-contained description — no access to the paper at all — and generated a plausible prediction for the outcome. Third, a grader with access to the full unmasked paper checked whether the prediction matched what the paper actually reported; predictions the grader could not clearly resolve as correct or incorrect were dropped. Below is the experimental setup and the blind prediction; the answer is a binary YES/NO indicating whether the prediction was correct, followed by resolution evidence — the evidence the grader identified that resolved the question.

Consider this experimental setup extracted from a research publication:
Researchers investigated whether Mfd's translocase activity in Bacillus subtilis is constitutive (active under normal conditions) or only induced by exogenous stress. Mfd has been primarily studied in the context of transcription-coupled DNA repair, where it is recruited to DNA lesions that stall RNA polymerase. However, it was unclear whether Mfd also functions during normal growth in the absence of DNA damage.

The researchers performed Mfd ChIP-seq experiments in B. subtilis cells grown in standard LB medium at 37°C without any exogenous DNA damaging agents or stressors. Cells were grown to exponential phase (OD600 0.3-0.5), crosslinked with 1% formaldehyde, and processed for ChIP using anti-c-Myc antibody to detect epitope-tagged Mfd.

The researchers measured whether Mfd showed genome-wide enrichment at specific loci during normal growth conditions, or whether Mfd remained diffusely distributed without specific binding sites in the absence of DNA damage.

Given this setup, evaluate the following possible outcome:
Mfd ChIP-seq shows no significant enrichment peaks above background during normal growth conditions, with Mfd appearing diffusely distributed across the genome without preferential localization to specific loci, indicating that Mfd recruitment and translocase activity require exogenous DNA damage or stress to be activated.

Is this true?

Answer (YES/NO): NO